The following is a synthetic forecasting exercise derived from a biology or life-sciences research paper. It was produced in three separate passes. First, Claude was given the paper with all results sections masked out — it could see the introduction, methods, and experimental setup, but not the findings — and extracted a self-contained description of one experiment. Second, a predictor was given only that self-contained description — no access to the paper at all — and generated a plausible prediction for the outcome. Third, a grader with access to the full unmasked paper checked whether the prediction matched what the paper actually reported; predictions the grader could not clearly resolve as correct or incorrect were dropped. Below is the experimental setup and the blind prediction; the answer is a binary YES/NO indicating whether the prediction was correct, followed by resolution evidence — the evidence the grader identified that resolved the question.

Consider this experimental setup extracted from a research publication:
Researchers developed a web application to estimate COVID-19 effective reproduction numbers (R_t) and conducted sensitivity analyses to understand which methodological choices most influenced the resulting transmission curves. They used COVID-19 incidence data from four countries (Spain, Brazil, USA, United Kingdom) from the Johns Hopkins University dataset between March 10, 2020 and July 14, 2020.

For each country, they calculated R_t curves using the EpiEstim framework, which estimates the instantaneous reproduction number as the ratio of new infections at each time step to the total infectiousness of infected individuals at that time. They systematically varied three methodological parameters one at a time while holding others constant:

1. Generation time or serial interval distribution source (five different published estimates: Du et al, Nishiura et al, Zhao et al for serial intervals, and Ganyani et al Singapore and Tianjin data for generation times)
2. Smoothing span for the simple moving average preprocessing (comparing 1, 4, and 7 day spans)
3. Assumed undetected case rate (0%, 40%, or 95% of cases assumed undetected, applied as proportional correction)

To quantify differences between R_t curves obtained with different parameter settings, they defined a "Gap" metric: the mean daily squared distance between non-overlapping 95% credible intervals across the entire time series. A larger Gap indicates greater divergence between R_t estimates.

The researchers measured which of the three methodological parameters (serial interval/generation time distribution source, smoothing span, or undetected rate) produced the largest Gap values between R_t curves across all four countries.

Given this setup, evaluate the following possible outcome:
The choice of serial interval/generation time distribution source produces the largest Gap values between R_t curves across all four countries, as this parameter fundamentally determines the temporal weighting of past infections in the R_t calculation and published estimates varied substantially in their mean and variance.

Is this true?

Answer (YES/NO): YES